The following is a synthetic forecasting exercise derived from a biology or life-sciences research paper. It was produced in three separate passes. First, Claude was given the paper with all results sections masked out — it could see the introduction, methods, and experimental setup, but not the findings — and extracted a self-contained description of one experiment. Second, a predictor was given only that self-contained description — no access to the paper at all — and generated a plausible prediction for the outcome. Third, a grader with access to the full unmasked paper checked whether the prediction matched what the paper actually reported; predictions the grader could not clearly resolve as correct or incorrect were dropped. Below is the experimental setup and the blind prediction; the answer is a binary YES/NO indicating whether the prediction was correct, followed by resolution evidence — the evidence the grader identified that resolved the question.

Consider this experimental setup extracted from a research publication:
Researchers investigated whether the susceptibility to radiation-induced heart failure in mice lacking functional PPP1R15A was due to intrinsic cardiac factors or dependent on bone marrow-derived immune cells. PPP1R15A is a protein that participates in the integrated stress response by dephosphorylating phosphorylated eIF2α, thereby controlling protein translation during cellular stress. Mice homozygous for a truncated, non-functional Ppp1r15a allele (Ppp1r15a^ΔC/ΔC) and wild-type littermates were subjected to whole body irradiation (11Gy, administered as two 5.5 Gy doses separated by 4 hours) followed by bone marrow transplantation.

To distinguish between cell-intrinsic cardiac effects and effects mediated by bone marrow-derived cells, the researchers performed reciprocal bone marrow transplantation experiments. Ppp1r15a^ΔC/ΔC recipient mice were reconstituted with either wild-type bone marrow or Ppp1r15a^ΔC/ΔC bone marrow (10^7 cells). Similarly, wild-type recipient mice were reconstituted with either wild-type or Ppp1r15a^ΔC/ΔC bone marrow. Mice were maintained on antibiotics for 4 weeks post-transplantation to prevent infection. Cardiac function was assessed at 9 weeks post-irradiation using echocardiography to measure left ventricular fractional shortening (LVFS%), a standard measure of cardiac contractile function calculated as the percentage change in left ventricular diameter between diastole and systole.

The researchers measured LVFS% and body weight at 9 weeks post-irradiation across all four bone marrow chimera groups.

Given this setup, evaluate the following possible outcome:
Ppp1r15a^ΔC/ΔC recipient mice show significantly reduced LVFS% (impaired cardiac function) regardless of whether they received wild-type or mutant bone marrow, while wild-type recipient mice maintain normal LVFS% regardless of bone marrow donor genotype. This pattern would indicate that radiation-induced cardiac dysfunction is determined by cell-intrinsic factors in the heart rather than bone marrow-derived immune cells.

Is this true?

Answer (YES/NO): YES